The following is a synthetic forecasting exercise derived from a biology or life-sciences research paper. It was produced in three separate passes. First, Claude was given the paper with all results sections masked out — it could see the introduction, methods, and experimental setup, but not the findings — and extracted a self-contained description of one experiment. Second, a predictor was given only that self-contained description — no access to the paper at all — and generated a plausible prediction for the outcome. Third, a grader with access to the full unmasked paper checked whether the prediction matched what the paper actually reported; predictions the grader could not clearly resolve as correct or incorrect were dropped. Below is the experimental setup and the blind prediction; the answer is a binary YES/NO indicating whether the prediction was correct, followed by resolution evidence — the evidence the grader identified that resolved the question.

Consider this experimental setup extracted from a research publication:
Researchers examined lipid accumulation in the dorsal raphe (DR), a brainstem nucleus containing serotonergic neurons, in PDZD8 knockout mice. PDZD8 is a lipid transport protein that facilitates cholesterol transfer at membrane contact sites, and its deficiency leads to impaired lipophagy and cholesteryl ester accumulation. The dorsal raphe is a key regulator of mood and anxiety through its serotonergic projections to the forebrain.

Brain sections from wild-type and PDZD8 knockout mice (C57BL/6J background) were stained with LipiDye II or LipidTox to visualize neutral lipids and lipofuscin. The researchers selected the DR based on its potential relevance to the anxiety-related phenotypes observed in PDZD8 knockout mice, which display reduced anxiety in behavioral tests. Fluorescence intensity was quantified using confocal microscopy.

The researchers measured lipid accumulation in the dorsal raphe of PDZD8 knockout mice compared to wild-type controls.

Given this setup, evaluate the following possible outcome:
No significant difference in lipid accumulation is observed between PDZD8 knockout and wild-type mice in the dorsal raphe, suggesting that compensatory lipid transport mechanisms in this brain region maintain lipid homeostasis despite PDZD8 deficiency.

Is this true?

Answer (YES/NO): NO